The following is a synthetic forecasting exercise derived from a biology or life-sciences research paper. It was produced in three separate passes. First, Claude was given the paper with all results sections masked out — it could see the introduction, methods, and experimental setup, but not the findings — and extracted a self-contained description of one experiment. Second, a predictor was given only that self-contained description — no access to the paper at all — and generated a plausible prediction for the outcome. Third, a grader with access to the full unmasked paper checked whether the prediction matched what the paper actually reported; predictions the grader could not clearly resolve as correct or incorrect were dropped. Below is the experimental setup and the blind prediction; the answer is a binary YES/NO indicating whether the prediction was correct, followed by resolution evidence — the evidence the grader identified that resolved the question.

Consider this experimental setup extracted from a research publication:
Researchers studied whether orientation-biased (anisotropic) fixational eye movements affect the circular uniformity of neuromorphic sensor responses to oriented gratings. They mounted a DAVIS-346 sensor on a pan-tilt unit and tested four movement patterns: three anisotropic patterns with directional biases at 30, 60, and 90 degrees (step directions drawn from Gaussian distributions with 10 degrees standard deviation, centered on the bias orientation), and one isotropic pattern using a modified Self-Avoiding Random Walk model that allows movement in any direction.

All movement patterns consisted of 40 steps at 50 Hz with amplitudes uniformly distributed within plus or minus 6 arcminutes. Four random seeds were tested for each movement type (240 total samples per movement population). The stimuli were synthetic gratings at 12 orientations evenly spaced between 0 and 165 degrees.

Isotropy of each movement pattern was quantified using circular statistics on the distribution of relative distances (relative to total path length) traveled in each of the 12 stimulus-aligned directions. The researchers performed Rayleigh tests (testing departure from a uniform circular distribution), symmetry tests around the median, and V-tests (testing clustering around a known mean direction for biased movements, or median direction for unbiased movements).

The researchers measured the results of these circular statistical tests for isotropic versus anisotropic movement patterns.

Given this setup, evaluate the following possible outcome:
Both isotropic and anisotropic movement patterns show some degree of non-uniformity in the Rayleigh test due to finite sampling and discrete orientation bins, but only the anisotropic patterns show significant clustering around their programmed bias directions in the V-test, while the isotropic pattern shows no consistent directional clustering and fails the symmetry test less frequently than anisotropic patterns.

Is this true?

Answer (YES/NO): NO